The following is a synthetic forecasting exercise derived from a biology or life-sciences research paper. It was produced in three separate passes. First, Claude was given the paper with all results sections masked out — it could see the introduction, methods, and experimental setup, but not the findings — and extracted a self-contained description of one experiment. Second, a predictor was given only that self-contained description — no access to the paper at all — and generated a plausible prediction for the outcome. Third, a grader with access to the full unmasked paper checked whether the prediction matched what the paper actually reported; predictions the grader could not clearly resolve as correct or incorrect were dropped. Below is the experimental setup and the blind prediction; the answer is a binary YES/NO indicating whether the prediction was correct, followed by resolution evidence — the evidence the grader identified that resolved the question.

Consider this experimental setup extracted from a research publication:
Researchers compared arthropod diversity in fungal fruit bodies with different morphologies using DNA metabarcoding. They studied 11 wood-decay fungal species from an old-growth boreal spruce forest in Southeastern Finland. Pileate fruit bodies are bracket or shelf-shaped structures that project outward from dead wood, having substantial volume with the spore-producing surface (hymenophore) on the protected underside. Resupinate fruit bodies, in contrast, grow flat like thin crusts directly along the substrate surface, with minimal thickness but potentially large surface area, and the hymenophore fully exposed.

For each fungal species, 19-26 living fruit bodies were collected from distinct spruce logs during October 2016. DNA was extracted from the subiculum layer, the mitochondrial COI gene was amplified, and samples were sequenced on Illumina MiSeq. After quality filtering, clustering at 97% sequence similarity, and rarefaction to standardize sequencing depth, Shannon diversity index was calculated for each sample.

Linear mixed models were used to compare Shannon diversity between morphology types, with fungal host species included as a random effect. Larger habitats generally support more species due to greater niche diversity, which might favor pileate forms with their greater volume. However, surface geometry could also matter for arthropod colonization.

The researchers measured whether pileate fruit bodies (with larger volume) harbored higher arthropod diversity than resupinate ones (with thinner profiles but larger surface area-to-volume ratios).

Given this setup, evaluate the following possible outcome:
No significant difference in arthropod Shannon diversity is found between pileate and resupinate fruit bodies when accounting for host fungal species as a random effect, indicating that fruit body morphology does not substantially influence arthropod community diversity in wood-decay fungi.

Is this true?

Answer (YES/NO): NO